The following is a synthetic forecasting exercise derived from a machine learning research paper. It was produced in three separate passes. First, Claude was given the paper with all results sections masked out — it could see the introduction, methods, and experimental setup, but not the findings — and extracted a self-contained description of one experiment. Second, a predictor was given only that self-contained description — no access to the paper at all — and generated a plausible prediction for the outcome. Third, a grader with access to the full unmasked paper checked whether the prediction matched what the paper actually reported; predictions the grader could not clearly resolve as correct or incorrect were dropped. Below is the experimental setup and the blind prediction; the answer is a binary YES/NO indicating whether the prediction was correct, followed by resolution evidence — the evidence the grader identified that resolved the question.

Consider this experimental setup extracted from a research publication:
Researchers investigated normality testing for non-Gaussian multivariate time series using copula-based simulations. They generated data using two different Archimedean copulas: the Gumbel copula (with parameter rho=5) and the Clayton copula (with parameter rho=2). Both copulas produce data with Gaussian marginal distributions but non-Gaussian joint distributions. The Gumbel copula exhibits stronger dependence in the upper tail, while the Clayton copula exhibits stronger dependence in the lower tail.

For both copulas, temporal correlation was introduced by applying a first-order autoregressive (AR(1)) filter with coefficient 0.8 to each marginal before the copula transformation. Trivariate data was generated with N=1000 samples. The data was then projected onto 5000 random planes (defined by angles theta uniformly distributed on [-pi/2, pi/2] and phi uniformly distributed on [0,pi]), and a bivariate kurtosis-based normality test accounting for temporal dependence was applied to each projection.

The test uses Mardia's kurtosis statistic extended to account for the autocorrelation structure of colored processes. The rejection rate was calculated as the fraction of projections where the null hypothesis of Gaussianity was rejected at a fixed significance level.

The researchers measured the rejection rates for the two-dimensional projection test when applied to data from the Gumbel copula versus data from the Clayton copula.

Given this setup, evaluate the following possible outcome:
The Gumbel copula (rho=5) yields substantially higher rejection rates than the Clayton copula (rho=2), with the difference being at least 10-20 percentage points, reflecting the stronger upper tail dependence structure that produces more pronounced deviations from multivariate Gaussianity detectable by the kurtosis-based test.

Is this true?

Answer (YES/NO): NO